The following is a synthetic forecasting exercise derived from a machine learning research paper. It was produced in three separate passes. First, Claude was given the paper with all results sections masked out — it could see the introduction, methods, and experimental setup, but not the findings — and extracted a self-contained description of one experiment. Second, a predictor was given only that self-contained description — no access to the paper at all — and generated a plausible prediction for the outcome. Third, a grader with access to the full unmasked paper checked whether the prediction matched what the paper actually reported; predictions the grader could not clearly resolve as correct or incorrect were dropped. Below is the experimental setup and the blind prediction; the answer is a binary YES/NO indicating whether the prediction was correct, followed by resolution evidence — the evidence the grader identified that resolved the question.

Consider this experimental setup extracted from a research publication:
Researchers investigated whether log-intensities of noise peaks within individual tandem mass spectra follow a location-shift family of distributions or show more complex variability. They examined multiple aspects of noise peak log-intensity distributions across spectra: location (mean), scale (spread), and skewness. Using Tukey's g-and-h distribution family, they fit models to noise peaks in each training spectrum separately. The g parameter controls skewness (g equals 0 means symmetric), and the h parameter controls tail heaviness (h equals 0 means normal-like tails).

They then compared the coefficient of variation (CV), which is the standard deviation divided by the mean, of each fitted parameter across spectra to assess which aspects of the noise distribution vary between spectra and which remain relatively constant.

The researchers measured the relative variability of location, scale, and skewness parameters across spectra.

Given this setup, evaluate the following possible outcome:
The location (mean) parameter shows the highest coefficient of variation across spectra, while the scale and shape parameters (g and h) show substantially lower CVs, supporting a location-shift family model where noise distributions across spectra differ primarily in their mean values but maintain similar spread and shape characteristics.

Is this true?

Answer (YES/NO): YES